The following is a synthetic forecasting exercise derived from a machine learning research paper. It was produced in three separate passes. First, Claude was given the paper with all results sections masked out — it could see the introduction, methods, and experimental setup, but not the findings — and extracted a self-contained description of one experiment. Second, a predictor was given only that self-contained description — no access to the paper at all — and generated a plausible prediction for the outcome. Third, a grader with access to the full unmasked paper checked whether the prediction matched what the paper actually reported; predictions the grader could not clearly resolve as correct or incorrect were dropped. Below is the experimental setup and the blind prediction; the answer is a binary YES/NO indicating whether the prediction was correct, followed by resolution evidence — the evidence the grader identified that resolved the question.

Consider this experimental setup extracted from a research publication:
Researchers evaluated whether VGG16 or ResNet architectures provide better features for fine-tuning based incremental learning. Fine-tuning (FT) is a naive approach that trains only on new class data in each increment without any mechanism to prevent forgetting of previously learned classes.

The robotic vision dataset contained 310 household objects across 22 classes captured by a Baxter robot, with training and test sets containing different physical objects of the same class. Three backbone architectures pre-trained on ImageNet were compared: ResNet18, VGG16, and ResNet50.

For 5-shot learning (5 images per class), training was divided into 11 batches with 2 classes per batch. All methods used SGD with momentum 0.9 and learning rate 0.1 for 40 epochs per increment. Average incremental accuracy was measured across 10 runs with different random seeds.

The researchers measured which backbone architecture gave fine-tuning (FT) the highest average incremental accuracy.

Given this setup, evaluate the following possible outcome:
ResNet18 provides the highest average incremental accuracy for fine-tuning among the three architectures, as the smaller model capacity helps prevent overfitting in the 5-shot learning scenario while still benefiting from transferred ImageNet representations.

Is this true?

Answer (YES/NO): NO